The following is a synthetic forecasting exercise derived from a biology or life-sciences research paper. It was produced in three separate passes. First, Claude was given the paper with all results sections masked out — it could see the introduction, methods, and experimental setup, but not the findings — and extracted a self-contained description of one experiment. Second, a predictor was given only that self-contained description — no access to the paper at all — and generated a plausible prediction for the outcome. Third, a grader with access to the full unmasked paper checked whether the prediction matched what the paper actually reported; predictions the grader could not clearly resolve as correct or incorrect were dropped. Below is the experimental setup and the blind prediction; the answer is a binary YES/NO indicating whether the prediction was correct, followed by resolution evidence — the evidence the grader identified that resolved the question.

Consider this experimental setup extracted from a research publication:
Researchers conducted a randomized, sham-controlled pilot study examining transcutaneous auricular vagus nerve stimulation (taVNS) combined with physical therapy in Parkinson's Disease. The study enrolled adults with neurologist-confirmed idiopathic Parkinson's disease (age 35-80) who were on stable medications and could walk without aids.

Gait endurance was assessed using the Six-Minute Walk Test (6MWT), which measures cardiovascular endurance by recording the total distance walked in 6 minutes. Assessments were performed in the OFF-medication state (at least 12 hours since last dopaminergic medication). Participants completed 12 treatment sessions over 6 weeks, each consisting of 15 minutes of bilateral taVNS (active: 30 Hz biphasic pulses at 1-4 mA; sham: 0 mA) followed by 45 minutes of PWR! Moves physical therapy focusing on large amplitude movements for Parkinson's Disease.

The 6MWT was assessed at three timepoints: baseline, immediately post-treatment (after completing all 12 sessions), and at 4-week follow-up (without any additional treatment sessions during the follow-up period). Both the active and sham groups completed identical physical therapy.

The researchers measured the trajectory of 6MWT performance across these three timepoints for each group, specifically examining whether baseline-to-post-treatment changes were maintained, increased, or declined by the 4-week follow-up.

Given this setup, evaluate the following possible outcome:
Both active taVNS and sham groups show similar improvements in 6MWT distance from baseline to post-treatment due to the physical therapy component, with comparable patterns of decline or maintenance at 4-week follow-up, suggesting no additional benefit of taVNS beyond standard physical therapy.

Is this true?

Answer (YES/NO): NO